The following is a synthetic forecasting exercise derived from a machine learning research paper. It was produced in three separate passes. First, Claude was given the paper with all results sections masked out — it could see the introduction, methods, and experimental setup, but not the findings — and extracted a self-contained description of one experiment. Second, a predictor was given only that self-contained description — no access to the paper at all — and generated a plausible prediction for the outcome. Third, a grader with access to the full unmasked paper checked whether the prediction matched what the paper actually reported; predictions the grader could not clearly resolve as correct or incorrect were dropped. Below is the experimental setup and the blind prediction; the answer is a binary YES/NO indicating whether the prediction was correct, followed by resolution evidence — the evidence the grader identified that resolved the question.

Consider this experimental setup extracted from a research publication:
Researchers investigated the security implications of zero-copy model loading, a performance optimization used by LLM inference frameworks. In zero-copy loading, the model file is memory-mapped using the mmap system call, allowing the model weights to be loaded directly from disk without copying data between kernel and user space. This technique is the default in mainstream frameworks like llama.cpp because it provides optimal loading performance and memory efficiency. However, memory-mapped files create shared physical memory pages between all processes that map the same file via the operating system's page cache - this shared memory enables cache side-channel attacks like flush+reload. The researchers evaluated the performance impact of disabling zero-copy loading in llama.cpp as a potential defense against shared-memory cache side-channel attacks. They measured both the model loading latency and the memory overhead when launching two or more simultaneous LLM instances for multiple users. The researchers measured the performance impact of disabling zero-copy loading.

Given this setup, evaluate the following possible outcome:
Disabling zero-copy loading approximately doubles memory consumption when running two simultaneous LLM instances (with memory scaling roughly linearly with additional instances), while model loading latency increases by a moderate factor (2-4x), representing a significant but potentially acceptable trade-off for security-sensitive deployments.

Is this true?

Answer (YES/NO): NO